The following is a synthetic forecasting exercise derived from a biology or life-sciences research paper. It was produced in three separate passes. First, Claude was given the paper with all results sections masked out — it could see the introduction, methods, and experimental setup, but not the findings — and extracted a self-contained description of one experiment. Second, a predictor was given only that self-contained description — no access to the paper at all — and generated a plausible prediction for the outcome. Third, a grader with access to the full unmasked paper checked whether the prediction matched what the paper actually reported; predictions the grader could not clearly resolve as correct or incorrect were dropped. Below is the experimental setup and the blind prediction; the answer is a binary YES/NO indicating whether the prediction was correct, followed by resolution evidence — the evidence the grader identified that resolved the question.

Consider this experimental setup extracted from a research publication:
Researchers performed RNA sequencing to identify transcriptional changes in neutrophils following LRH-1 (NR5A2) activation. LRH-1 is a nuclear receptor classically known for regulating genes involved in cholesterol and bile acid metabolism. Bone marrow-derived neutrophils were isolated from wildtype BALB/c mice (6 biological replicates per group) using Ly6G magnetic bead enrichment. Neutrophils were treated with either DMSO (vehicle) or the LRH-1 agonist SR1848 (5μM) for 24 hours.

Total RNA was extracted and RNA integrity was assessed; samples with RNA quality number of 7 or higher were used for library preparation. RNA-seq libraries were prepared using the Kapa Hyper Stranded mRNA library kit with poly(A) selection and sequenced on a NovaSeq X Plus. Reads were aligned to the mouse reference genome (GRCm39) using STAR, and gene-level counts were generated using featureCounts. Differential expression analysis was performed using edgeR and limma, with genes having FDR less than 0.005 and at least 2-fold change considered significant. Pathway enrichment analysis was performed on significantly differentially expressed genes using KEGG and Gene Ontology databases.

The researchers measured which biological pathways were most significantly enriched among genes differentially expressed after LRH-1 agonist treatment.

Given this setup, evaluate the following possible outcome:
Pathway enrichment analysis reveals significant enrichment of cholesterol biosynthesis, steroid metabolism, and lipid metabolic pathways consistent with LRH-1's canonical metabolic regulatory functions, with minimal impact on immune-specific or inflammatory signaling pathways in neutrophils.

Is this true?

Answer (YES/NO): NO